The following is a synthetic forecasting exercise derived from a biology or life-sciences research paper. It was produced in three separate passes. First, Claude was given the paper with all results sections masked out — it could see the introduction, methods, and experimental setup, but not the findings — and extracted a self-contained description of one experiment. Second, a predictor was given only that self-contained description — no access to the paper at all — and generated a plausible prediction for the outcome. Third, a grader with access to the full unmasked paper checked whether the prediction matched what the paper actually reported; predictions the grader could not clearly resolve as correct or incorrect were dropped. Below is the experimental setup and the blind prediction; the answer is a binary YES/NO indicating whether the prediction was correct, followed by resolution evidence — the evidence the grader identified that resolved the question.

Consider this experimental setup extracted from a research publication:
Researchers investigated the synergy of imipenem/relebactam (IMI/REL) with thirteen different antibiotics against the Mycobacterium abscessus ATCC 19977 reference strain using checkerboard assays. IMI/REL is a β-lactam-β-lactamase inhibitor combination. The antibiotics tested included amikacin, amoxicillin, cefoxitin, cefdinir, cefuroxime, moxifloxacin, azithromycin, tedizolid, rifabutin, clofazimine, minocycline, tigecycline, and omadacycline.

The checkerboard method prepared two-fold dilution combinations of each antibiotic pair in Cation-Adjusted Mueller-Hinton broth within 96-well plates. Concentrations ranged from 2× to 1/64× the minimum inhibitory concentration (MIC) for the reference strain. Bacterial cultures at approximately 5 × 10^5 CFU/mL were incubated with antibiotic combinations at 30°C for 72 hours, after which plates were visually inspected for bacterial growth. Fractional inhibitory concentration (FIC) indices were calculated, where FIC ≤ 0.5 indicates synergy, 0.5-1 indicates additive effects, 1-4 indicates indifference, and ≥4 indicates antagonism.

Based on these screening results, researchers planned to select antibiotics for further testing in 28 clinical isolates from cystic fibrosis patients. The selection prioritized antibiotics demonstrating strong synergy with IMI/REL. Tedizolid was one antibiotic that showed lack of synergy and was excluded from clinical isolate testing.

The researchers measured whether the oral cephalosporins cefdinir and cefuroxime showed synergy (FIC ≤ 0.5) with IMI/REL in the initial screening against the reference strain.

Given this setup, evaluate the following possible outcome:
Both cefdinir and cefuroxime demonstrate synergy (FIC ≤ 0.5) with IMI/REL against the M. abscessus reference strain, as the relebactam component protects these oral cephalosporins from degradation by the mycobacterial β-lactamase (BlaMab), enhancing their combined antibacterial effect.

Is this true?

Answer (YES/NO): YES